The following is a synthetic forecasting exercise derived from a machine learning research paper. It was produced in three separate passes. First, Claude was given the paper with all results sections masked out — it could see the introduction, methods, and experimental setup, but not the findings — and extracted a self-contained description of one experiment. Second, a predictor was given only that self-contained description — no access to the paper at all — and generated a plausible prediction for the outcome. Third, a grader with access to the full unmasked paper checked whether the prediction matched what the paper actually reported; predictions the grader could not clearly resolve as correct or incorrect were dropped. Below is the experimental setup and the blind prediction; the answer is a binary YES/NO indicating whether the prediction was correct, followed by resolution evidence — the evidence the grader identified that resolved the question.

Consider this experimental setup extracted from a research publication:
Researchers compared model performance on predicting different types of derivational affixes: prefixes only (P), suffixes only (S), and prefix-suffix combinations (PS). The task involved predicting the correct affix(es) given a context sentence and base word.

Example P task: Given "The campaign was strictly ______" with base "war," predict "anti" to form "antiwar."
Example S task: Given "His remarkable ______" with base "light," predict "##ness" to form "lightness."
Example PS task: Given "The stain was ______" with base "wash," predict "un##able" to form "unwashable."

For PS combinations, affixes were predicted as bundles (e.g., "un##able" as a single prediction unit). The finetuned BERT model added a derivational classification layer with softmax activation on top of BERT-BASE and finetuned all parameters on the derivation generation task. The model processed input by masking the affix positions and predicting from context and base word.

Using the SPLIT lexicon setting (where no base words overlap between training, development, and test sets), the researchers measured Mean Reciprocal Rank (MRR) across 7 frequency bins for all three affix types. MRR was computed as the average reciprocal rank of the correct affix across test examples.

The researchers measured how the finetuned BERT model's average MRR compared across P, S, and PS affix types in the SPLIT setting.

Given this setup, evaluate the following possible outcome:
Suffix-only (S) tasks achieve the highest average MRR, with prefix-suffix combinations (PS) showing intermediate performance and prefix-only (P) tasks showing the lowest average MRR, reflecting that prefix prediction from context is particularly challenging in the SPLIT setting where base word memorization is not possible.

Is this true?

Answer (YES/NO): NO